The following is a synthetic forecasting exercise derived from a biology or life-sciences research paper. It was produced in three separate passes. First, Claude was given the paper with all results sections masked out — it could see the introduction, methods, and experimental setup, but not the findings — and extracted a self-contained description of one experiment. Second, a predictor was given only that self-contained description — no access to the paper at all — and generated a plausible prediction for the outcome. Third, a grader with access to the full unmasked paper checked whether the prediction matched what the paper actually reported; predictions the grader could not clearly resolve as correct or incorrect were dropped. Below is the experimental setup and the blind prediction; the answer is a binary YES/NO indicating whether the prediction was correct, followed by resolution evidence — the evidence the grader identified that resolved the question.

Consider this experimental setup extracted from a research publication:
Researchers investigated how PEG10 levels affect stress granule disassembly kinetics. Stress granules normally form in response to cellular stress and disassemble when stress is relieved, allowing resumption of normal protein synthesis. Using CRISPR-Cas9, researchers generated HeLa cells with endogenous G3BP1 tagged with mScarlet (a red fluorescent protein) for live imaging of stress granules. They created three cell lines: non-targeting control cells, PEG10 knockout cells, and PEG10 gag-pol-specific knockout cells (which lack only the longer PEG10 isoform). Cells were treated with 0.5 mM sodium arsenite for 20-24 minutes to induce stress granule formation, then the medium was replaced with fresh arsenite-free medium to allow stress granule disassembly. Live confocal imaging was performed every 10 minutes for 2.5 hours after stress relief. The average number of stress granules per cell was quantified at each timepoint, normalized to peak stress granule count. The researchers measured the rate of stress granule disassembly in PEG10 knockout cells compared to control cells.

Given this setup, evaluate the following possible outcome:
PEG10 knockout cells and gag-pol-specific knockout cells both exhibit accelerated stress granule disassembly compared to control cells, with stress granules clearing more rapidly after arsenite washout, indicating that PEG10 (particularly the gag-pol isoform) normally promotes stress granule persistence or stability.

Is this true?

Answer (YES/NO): YES